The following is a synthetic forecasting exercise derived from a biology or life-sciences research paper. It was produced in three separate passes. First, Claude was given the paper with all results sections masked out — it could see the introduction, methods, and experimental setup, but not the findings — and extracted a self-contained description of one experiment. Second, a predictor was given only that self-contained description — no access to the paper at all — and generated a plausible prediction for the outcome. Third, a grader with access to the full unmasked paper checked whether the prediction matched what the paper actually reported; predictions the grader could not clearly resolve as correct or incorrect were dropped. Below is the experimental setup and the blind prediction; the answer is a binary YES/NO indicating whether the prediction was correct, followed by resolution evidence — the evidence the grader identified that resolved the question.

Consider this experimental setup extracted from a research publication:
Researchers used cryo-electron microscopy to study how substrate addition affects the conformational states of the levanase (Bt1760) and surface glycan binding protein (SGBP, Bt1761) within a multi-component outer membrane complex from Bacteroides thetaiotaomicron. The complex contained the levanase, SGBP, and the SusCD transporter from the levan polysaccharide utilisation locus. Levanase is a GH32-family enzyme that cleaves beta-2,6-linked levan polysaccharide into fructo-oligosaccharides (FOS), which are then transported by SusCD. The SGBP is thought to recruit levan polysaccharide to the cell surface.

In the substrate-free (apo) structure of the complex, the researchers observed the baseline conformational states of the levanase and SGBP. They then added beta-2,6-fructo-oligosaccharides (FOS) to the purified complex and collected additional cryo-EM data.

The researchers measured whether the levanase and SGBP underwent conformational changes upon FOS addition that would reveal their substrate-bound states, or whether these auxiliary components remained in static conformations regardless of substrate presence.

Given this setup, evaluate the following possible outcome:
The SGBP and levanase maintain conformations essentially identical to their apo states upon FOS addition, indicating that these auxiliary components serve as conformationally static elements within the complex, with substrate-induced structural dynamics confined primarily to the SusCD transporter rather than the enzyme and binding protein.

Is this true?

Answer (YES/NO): NO